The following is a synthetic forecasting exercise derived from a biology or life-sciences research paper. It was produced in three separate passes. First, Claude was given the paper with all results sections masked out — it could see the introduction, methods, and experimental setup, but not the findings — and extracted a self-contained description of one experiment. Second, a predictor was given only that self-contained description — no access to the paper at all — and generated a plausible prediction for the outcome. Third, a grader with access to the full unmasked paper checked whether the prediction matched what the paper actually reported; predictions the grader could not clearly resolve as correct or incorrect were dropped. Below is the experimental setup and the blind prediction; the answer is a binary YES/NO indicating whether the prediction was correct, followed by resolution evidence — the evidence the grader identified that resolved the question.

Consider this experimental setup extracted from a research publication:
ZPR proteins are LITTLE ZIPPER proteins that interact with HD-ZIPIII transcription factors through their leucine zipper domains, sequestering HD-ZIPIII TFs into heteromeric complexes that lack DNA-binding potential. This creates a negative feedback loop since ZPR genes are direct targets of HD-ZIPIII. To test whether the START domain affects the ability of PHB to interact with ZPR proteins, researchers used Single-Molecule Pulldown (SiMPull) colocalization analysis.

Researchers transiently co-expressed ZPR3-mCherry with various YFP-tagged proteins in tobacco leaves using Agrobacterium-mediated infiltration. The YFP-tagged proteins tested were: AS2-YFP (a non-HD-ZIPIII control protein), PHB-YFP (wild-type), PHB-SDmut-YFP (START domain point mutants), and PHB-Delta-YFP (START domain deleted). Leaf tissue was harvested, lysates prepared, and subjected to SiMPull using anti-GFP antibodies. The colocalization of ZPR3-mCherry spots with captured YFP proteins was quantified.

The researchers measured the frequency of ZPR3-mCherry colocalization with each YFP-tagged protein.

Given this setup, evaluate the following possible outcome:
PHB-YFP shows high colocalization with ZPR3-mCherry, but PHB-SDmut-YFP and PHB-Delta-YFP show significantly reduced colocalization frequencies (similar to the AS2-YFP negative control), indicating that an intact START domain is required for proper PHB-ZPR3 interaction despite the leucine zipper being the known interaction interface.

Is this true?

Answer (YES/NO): NO